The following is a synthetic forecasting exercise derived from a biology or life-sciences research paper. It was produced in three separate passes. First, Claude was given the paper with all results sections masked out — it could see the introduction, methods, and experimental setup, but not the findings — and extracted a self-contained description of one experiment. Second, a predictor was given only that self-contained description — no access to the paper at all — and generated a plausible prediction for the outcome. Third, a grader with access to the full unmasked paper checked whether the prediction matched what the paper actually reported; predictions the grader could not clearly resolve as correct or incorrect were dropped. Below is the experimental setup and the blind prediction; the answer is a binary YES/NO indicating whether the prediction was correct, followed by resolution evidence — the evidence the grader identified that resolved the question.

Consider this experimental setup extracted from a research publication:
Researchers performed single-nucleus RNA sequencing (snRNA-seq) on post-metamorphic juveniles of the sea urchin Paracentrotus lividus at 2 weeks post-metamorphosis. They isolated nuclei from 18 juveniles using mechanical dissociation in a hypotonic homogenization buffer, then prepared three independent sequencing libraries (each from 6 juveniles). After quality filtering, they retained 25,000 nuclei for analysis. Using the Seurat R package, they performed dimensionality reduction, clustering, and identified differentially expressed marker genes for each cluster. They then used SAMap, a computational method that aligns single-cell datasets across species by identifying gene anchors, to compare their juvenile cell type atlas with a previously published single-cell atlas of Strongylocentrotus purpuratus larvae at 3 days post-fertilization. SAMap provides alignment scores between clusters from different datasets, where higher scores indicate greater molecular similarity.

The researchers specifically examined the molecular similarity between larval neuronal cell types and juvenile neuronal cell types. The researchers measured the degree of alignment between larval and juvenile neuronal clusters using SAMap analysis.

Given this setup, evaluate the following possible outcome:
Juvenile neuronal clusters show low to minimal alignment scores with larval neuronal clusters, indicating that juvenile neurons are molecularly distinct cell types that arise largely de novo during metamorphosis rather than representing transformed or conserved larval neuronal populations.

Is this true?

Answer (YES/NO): YES